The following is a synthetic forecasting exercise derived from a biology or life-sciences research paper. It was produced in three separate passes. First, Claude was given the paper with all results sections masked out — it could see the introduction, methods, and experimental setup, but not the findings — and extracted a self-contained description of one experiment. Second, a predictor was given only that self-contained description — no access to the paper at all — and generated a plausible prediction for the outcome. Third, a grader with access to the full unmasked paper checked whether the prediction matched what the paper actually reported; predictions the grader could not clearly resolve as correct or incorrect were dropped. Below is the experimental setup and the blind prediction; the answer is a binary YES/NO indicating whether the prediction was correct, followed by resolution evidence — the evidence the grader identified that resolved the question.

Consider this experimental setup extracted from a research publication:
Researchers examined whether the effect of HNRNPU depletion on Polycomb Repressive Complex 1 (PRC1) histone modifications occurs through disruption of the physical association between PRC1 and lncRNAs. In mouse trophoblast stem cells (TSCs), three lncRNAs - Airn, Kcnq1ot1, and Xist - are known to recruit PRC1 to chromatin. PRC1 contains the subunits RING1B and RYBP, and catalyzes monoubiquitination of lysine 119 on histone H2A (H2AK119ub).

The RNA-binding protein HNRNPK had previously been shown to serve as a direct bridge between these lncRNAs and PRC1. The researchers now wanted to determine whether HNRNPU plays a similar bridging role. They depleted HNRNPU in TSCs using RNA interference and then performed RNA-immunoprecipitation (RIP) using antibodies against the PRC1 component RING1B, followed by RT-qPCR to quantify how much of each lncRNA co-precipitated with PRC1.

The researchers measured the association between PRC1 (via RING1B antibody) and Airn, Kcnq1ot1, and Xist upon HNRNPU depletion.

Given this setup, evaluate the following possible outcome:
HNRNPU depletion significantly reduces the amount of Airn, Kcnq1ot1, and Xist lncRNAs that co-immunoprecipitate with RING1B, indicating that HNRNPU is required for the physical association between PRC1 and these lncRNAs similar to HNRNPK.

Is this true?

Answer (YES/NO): NO